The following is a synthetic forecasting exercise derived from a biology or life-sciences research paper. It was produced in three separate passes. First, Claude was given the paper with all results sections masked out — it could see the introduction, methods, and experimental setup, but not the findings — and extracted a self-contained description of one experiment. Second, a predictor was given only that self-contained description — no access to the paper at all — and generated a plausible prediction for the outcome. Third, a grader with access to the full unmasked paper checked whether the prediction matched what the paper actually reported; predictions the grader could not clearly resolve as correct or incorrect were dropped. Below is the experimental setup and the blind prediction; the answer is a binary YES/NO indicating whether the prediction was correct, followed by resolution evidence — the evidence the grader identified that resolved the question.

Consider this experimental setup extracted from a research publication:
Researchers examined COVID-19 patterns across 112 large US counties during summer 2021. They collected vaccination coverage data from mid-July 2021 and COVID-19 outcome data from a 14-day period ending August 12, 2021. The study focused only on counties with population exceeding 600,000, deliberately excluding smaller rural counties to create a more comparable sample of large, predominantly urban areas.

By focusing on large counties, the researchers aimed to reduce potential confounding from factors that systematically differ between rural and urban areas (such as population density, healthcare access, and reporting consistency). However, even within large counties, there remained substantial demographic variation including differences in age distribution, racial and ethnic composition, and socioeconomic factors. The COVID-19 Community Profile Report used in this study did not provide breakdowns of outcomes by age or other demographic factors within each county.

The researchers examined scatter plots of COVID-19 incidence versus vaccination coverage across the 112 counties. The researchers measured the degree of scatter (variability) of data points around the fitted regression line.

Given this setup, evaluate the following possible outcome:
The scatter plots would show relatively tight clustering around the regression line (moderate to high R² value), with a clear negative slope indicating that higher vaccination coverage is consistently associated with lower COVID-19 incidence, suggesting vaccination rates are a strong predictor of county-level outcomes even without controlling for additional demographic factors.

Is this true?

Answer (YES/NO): NO